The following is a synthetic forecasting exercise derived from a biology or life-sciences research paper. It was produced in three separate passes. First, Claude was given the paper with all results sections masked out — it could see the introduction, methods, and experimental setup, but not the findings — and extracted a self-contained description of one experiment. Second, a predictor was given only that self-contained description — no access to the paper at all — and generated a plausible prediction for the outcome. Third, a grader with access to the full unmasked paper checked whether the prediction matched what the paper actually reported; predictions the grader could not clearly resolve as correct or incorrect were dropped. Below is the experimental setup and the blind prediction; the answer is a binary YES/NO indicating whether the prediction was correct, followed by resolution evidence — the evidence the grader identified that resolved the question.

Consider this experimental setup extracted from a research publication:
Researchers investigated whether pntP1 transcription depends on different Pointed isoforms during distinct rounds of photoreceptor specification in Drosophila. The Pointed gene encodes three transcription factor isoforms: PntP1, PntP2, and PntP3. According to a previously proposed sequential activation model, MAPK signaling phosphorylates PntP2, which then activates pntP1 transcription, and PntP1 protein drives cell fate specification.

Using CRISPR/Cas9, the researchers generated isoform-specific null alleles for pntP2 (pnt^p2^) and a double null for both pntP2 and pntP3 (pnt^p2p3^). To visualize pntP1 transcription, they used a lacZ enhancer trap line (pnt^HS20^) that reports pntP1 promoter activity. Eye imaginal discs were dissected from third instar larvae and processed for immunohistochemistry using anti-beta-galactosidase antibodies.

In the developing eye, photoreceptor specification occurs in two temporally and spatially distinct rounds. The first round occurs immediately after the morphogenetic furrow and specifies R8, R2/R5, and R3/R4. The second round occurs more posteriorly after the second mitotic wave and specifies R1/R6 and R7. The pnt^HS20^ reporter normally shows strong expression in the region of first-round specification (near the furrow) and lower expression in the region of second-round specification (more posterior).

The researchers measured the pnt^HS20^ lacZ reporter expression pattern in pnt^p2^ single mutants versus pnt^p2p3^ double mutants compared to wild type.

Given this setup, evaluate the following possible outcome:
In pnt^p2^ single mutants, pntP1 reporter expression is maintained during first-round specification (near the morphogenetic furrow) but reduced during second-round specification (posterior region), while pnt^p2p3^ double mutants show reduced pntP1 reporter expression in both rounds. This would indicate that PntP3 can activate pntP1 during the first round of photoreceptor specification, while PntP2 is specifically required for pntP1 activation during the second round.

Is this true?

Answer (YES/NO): NO